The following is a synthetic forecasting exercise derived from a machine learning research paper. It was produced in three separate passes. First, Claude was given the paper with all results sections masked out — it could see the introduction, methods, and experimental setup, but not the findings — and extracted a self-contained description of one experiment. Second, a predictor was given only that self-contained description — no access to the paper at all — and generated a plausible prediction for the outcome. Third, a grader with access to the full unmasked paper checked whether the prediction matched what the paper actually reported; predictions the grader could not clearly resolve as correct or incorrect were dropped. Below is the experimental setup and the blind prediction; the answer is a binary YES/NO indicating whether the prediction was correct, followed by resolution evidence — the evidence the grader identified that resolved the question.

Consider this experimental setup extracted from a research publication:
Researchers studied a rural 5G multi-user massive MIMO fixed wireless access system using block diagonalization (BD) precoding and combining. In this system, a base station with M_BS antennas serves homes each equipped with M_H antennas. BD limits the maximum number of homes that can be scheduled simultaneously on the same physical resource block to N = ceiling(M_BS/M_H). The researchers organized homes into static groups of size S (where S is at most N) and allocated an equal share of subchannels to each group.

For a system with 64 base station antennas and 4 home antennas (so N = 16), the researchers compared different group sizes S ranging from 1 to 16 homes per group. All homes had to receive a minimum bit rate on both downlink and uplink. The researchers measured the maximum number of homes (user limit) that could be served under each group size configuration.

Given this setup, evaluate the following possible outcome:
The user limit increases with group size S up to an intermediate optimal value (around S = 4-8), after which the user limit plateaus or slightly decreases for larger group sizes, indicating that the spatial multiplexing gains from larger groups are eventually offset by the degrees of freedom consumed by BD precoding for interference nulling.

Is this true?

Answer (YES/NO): NO